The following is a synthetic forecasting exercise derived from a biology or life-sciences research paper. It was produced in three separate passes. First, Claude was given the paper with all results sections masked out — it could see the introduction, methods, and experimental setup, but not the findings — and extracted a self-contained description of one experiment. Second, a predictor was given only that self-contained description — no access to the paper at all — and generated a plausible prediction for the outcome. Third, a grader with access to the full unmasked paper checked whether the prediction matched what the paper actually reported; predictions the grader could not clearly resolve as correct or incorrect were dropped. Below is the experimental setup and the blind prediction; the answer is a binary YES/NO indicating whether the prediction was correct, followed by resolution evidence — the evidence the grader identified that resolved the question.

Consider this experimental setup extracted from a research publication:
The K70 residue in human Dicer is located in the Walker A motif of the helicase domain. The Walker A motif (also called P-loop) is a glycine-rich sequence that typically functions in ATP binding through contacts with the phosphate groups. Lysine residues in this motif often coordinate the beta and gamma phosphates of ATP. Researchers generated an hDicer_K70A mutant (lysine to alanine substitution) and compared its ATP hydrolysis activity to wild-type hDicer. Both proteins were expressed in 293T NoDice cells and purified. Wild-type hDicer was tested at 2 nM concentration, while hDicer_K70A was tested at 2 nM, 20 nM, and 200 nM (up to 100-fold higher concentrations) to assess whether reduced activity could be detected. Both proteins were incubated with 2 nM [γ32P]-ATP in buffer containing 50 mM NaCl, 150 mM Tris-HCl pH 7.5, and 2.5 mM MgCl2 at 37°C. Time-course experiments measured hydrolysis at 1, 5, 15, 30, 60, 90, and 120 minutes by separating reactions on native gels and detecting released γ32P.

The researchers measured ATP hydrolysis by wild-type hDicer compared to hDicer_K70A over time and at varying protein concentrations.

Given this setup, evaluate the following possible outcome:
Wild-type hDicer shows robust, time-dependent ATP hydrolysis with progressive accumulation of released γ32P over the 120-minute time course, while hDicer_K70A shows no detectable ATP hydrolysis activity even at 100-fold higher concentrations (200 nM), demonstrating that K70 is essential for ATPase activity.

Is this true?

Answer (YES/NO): NO